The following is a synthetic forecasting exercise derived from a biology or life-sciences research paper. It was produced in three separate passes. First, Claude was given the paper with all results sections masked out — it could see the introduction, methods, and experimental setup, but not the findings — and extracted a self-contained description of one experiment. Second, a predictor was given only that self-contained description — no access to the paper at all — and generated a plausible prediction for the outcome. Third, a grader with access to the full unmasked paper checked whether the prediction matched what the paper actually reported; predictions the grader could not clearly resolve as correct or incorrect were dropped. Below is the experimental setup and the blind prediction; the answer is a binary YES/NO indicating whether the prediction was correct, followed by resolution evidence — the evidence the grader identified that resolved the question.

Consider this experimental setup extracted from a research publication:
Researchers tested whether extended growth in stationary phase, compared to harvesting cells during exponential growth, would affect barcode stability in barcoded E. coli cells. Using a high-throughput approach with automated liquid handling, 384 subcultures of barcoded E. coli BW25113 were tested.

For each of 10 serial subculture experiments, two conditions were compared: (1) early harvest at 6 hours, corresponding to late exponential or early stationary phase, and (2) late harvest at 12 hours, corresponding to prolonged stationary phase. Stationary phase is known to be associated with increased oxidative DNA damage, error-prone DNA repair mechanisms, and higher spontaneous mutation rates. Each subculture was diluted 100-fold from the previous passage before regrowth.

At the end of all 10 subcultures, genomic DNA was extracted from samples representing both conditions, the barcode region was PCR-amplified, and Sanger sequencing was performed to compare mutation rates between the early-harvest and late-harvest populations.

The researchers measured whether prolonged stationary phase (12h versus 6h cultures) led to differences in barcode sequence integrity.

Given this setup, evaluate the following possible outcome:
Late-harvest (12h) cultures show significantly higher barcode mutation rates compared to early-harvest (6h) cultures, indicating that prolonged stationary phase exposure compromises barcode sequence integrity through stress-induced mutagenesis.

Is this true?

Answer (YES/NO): NO